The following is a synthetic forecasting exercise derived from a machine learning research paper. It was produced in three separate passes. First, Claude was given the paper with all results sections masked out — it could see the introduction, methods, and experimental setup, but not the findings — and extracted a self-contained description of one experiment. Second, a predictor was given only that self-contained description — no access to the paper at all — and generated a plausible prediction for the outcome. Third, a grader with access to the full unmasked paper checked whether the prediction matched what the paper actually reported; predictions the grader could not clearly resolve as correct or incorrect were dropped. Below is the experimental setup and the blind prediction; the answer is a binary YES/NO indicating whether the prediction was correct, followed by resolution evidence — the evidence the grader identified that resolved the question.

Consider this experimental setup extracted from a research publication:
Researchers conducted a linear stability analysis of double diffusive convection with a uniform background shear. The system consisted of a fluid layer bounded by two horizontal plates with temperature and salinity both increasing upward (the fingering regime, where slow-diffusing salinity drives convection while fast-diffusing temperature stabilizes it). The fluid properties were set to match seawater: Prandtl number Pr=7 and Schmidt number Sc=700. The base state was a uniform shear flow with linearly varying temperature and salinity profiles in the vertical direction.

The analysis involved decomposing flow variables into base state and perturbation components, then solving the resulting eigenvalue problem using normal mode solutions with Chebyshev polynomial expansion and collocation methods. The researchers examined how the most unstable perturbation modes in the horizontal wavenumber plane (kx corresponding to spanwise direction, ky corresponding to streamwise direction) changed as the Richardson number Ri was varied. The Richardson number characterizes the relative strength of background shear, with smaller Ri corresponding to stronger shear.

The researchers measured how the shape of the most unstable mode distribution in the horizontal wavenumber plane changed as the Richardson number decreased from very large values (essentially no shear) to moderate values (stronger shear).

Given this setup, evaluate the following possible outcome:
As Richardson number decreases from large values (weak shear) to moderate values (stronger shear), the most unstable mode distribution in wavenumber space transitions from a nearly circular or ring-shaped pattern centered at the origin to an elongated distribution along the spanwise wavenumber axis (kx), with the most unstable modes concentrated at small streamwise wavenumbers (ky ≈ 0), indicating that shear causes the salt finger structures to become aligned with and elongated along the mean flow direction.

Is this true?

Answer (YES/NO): YES